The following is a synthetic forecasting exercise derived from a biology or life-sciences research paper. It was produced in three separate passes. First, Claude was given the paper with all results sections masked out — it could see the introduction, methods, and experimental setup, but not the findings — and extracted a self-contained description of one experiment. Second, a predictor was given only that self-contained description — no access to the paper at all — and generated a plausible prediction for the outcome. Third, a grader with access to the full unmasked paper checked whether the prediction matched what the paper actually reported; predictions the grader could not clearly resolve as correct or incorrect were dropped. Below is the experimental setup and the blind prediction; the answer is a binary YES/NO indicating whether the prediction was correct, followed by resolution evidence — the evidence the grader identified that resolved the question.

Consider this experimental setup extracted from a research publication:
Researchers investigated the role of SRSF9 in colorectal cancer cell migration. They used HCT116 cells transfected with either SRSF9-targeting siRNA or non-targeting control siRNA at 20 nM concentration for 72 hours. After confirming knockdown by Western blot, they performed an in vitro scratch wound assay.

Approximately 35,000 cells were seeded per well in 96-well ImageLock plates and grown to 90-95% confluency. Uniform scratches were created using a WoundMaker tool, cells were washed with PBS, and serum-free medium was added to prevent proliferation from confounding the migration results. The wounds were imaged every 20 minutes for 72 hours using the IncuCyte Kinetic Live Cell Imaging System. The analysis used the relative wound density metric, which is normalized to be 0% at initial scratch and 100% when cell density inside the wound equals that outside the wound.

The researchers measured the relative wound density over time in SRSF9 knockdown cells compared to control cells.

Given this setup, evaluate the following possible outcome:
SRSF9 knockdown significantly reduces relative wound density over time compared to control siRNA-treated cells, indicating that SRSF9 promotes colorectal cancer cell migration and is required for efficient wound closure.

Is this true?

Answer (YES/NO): YES